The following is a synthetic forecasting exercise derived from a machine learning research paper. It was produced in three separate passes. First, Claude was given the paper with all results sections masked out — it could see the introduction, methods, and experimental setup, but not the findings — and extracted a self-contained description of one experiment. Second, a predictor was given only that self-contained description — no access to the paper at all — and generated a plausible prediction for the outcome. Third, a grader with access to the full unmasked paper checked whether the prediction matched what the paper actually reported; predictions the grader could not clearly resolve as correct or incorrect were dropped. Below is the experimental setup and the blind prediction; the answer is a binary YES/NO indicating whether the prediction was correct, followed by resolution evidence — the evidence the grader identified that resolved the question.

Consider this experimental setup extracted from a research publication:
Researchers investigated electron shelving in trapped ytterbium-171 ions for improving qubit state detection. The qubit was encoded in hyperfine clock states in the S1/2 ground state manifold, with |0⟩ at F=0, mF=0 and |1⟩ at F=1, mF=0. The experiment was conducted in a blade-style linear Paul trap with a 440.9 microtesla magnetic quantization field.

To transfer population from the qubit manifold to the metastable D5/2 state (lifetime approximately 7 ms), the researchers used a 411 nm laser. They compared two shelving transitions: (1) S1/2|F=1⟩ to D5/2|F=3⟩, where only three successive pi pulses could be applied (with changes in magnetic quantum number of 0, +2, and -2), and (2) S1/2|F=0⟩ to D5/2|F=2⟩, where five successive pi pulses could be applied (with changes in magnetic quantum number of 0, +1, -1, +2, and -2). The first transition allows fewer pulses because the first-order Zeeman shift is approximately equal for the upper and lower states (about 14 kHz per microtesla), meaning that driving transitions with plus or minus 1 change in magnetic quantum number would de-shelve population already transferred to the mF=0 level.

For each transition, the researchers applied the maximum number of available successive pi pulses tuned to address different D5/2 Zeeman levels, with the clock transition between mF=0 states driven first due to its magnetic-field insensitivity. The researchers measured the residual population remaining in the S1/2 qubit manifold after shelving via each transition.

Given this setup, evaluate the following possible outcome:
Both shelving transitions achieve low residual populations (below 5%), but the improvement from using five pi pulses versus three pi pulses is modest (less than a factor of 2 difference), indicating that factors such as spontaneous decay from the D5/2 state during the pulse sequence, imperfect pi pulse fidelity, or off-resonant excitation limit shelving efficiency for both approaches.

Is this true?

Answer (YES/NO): NO